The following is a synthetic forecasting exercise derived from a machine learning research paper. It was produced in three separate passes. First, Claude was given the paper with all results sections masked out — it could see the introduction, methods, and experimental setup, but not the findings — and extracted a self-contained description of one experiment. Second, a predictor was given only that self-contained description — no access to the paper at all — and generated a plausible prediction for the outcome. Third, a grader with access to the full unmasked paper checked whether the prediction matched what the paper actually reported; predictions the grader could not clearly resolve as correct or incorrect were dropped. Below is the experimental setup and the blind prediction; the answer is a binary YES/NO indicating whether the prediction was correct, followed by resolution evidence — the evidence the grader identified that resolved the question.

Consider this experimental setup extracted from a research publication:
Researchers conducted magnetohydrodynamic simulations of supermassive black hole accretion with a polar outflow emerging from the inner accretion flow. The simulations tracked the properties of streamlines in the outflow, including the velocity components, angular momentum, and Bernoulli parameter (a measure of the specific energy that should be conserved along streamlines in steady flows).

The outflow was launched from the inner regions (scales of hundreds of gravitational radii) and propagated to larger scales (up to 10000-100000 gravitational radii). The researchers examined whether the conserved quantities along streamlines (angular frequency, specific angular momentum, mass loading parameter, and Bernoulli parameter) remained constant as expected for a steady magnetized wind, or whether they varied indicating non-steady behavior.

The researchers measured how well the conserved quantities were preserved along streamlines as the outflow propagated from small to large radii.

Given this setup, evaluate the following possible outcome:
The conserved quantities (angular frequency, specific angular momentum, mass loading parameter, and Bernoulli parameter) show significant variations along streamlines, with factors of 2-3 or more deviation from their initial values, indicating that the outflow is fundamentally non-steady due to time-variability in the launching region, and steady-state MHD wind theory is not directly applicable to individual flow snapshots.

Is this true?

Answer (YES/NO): NO